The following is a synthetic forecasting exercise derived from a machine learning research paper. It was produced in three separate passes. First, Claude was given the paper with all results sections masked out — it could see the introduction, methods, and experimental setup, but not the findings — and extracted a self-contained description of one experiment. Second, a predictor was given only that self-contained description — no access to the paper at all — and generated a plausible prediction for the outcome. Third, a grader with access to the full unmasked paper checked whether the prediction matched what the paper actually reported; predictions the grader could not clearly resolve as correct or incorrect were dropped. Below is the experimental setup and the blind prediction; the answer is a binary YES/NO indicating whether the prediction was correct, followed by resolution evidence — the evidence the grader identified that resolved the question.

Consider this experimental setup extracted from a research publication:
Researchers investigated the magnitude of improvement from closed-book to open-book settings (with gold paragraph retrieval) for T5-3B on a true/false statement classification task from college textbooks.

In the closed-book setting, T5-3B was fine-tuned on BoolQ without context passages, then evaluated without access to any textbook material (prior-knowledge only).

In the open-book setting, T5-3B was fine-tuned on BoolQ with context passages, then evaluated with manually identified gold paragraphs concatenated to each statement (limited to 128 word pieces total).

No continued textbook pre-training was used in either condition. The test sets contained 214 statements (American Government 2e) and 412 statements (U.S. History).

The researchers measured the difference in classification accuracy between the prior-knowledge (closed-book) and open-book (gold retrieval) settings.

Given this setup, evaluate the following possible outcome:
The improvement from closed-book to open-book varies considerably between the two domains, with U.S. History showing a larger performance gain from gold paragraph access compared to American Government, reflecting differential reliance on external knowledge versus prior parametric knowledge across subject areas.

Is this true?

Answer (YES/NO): NO